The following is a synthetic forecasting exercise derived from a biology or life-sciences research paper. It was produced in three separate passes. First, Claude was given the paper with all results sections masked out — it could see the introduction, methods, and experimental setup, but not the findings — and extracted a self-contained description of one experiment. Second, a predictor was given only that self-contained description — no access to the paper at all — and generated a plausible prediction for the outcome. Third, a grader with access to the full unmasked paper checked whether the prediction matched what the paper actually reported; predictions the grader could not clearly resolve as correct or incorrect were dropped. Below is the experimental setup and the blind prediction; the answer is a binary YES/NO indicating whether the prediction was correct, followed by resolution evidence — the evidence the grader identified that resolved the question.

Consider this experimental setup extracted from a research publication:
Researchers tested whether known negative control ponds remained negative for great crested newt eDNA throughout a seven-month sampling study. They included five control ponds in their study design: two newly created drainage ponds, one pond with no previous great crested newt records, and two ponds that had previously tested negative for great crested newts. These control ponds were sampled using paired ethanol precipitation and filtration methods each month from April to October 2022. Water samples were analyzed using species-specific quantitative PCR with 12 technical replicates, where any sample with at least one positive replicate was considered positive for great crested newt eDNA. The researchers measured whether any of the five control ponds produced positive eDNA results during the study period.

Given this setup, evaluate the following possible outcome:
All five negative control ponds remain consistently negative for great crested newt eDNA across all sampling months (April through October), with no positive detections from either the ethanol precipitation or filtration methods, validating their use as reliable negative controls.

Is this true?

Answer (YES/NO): NO